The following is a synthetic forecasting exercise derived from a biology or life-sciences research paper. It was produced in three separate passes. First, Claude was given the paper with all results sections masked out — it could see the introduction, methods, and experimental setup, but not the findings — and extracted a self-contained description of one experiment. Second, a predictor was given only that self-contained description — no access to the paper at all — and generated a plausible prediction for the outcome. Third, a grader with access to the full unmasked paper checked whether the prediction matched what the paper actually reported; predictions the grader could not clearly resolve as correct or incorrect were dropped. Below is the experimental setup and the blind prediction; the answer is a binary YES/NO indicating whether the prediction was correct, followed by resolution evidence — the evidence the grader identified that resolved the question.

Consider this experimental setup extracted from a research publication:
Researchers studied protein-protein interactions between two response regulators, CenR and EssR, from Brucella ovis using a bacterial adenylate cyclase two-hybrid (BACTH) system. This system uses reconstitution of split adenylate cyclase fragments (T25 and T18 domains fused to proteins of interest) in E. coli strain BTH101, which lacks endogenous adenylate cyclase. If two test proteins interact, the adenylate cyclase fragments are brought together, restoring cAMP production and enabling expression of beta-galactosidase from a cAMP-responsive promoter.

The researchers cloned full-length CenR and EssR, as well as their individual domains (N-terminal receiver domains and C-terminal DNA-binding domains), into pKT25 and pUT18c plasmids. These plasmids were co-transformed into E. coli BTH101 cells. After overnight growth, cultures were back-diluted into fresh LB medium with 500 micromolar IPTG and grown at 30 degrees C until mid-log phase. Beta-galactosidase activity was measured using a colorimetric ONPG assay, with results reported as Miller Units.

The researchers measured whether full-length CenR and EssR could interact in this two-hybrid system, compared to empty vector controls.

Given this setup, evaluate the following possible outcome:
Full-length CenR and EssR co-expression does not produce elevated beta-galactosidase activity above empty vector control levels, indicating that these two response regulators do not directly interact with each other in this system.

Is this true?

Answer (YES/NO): NO